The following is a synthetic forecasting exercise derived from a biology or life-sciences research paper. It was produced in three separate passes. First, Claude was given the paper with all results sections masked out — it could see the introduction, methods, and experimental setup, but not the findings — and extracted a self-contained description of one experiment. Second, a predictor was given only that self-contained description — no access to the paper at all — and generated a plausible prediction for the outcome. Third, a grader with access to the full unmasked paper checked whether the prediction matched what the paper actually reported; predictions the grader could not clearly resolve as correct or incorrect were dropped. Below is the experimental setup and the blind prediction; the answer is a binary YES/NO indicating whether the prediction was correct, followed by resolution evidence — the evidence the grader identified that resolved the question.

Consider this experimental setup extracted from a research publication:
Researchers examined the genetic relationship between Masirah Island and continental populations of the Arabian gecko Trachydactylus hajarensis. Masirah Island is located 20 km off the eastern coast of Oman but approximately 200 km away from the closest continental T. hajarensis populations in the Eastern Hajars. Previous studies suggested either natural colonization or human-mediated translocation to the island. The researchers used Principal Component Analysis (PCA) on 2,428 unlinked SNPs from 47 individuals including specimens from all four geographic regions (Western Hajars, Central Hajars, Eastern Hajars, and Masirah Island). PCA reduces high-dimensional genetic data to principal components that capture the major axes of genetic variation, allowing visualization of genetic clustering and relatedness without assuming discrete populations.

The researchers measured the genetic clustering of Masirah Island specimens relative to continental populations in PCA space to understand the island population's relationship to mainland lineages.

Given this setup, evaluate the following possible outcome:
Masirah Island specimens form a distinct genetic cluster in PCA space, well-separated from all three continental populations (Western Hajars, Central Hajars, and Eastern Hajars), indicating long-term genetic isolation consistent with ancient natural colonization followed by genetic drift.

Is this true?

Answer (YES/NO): YES